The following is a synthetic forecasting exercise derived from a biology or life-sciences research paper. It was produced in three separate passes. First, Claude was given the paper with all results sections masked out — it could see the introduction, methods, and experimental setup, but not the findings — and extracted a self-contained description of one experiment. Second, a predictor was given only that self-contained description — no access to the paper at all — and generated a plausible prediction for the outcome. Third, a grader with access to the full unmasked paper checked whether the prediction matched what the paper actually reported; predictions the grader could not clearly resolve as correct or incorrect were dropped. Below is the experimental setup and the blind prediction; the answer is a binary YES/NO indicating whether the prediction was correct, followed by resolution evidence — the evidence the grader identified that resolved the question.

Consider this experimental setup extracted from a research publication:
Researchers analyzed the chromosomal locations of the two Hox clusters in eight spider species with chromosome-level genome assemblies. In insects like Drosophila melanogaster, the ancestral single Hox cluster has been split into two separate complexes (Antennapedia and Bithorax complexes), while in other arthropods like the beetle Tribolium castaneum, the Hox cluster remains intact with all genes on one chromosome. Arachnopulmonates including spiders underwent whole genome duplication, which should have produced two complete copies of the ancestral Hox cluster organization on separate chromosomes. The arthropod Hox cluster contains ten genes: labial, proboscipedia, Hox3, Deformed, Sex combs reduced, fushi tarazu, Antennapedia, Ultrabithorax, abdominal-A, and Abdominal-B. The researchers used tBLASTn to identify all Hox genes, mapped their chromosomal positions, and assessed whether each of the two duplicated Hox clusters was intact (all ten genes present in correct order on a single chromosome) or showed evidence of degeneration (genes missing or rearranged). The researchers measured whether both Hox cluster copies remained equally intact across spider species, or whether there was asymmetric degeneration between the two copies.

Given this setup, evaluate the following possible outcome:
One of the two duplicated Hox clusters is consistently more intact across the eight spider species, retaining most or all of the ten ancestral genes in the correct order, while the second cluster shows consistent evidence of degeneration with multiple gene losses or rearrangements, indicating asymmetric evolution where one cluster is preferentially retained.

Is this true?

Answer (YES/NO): YES